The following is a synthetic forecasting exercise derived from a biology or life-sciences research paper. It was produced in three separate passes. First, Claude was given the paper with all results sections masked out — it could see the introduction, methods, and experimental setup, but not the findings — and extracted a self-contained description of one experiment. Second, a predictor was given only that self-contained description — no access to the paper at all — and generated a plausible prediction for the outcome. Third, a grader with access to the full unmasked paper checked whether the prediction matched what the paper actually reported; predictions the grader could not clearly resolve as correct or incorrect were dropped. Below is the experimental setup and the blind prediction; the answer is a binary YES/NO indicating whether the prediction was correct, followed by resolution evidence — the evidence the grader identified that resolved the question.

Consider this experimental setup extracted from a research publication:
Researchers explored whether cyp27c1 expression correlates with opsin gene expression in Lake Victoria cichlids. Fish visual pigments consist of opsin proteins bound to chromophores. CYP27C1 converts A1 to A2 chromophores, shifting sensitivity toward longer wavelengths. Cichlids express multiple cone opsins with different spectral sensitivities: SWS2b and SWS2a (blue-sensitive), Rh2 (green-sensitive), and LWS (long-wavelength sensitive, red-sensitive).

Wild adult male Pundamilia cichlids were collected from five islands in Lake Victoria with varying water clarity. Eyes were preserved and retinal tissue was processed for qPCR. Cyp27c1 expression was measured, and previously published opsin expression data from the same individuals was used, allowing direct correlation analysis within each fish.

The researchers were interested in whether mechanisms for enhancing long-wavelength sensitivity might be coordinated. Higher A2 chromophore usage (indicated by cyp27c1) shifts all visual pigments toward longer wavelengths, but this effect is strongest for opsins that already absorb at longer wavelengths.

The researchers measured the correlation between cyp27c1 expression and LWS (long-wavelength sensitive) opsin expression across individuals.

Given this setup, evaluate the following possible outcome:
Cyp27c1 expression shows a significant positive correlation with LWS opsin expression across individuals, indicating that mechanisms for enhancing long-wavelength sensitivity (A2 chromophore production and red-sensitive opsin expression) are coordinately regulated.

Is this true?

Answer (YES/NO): NO